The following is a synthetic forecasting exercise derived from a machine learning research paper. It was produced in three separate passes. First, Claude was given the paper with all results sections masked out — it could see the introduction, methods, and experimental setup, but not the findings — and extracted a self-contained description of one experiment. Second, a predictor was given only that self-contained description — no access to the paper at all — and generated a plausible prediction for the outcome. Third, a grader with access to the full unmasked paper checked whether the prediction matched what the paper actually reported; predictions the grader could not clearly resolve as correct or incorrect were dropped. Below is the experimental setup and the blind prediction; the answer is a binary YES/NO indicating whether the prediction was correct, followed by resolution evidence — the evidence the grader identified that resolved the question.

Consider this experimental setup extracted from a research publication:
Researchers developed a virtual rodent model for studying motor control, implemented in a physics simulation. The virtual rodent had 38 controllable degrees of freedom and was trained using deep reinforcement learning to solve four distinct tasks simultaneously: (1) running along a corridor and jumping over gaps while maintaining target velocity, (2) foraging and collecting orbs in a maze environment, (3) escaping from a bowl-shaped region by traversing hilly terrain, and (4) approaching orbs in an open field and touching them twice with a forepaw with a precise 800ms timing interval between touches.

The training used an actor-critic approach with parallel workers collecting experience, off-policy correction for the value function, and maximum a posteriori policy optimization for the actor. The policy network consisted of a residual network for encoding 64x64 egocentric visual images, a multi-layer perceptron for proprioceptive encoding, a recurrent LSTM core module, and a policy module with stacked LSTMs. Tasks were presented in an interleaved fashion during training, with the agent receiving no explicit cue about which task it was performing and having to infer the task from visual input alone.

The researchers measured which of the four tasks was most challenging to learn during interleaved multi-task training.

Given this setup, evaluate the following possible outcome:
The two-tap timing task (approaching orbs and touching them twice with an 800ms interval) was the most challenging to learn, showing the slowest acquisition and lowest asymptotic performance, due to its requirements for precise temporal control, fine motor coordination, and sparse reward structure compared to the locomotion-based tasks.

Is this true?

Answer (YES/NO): NO